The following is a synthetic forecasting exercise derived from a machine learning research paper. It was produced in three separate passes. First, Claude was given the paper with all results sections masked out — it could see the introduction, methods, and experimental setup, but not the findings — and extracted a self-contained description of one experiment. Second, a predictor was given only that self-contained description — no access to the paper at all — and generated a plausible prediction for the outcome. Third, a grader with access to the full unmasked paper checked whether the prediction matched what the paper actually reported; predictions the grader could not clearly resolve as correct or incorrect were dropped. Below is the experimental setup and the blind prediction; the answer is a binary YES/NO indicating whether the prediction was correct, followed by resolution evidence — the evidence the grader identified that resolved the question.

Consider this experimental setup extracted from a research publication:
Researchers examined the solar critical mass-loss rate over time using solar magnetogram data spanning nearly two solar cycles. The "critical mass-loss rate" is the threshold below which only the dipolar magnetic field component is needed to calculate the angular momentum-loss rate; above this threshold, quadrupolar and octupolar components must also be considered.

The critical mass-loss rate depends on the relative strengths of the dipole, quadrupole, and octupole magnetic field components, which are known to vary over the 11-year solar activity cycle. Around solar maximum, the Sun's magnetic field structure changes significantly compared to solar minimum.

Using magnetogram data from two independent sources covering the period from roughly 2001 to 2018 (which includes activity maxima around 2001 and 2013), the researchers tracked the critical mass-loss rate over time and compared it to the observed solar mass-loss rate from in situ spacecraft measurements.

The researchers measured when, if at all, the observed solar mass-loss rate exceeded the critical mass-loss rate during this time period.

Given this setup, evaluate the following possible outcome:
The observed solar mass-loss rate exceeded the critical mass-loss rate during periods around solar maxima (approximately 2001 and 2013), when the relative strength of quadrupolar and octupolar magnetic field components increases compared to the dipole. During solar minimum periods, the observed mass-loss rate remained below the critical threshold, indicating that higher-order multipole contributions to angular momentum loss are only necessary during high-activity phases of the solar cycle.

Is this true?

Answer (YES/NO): YES